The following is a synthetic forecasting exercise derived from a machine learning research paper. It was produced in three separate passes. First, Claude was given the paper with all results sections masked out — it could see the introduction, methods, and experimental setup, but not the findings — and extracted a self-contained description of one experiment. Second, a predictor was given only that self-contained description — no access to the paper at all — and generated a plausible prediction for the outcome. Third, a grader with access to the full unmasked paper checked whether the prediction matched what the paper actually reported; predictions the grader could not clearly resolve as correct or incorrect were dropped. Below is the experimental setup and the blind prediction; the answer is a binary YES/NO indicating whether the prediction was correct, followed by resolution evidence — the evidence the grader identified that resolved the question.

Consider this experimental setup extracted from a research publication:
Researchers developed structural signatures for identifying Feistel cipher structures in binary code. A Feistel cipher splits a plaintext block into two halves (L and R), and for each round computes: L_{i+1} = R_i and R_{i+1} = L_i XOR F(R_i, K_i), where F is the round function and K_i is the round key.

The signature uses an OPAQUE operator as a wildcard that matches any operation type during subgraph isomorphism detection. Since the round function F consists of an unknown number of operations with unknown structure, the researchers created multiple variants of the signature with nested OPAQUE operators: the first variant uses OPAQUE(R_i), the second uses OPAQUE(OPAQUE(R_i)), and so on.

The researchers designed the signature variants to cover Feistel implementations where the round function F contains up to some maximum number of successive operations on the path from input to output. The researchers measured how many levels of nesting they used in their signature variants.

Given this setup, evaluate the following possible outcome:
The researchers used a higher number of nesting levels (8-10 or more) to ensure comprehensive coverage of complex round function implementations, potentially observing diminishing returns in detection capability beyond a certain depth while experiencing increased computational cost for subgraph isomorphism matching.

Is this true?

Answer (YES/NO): NO